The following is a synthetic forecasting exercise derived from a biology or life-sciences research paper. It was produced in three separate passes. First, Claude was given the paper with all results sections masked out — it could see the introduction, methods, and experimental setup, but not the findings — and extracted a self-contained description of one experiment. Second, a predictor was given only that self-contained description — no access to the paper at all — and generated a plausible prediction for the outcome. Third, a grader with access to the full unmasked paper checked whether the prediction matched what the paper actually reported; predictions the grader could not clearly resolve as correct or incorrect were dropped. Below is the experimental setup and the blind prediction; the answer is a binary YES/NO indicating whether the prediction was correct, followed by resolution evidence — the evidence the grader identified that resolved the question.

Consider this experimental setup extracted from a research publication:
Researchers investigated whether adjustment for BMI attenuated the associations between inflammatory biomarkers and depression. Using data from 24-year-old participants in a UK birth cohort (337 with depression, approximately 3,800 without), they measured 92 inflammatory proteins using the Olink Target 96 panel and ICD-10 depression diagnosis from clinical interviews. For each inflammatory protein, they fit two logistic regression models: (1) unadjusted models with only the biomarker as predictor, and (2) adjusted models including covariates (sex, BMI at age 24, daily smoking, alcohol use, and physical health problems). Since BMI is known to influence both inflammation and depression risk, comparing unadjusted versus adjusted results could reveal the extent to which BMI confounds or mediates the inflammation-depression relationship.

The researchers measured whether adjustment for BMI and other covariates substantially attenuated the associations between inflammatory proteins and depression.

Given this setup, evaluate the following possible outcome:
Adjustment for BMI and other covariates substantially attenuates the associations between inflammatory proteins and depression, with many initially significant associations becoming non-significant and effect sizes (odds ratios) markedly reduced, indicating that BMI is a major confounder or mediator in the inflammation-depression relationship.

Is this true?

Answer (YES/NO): YES